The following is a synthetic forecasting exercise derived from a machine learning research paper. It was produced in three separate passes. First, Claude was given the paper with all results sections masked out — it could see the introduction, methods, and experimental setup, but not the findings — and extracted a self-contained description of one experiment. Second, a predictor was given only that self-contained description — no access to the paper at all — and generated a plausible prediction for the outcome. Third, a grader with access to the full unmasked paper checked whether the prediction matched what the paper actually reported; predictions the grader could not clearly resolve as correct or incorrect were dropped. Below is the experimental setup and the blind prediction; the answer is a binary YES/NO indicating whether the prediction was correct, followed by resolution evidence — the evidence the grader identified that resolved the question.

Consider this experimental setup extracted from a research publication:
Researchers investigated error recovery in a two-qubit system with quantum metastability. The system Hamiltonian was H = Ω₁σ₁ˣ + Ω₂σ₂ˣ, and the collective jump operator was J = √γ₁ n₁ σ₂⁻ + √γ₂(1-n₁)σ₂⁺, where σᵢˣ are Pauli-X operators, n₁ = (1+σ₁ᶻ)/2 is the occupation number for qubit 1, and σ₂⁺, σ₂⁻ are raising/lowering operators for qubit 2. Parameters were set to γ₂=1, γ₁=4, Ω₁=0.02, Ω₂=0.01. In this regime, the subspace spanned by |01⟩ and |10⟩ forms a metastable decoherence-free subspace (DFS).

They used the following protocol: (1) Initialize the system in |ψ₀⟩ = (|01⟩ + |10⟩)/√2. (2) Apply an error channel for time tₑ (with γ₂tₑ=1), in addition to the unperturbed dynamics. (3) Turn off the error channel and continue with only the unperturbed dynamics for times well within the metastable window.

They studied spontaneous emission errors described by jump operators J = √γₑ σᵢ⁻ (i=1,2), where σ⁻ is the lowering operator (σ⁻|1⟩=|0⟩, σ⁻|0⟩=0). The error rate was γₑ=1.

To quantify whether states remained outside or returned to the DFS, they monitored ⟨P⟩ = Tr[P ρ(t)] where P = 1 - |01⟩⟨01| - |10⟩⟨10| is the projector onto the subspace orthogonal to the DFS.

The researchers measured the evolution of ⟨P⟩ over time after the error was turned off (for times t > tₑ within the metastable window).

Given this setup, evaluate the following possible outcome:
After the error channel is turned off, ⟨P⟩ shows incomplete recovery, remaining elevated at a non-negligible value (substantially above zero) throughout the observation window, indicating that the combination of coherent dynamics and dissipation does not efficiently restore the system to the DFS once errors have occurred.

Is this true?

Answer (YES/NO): NO